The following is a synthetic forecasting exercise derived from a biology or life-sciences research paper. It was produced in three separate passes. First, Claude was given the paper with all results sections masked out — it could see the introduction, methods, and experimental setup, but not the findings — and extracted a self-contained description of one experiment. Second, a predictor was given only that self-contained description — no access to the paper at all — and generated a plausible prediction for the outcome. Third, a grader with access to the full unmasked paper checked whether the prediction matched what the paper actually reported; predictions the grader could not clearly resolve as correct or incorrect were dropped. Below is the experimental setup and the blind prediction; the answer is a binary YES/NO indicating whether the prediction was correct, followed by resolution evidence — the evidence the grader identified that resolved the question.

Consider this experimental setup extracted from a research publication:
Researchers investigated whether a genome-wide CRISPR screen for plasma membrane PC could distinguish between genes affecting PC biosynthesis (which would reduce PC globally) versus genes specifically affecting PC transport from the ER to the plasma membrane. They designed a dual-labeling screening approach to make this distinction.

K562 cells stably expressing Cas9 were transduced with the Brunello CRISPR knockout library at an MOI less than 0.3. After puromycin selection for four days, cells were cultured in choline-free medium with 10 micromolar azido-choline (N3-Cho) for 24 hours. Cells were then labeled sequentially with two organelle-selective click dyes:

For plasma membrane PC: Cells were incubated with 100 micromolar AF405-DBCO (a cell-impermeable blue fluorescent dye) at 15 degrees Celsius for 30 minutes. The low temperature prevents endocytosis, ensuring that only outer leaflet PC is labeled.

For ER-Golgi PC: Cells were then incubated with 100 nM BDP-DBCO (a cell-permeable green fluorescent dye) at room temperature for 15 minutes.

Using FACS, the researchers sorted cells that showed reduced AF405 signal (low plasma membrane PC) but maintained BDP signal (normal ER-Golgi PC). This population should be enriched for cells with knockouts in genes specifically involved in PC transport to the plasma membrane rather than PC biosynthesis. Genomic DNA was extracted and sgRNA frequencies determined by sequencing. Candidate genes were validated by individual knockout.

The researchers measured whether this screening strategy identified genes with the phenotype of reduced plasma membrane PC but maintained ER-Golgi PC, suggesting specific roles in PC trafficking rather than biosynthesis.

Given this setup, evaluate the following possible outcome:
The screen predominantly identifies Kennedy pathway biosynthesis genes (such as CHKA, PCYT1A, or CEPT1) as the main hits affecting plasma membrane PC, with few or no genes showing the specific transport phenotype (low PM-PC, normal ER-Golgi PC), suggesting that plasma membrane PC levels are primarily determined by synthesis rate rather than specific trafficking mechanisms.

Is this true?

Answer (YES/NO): NO